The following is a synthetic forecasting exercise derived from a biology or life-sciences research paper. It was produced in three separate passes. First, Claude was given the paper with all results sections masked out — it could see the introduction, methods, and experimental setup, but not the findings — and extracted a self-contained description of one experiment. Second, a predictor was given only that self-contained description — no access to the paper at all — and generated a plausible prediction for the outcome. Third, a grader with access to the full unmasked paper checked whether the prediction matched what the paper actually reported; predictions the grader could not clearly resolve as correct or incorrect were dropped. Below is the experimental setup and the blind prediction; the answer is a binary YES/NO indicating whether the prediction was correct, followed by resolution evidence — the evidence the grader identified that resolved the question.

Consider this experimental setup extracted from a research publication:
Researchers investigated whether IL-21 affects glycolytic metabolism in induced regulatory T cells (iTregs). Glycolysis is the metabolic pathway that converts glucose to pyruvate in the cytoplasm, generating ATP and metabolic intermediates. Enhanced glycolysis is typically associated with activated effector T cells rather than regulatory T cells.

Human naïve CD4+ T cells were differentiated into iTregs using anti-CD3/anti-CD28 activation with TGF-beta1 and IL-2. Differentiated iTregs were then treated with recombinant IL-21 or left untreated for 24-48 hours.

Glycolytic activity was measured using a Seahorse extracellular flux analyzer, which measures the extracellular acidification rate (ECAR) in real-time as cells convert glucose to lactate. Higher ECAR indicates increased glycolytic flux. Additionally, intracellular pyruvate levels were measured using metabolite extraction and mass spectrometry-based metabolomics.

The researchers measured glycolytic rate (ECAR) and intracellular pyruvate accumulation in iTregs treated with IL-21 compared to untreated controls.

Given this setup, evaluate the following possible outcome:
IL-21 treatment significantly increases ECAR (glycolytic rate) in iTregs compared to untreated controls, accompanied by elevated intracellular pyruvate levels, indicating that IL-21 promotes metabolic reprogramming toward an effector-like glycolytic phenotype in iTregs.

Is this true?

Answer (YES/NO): YES